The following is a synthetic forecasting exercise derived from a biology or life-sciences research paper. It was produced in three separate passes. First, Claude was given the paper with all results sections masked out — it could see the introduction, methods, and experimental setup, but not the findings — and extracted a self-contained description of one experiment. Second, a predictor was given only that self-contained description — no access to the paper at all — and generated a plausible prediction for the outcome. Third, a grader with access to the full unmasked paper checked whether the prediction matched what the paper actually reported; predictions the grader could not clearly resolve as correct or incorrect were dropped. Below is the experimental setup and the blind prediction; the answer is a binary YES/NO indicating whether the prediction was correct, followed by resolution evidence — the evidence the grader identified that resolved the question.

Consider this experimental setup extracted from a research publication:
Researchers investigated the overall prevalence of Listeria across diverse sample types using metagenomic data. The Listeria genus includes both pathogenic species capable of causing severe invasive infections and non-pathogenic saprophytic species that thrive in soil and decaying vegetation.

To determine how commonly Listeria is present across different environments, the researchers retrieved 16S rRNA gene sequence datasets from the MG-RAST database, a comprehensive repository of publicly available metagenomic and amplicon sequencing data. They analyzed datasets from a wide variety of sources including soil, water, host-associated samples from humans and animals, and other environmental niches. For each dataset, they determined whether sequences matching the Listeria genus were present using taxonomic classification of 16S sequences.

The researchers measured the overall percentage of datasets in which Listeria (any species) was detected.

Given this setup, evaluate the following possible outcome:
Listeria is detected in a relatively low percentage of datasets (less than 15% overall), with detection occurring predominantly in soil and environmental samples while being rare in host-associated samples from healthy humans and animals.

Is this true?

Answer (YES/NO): NO